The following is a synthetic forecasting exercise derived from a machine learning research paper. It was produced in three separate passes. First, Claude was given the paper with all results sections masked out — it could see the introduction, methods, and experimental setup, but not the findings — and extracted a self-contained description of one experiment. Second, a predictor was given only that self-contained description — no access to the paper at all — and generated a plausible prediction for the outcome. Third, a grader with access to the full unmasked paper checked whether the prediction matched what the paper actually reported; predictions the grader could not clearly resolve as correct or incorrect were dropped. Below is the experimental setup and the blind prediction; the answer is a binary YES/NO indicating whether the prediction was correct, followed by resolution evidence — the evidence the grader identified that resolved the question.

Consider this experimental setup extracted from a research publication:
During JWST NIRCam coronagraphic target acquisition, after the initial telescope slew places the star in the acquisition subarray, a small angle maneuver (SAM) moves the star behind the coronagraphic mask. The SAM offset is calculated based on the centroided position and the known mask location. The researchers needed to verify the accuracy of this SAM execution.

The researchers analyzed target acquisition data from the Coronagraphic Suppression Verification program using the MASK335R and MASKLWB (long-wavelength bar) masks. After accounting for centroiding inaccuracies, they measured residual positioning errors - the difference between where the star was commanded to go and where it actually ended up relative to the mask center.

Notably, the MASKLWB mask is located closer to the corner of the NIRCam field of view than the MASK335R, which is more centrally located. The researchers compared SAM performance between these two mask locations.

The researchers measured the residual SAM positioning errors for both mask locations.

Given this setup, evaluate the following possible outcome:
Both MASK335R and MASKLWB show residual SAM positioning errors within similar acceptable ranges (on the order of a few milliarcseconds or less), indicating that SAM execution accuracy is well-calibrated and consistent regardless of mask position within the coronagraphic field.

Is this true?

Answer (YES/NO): NO